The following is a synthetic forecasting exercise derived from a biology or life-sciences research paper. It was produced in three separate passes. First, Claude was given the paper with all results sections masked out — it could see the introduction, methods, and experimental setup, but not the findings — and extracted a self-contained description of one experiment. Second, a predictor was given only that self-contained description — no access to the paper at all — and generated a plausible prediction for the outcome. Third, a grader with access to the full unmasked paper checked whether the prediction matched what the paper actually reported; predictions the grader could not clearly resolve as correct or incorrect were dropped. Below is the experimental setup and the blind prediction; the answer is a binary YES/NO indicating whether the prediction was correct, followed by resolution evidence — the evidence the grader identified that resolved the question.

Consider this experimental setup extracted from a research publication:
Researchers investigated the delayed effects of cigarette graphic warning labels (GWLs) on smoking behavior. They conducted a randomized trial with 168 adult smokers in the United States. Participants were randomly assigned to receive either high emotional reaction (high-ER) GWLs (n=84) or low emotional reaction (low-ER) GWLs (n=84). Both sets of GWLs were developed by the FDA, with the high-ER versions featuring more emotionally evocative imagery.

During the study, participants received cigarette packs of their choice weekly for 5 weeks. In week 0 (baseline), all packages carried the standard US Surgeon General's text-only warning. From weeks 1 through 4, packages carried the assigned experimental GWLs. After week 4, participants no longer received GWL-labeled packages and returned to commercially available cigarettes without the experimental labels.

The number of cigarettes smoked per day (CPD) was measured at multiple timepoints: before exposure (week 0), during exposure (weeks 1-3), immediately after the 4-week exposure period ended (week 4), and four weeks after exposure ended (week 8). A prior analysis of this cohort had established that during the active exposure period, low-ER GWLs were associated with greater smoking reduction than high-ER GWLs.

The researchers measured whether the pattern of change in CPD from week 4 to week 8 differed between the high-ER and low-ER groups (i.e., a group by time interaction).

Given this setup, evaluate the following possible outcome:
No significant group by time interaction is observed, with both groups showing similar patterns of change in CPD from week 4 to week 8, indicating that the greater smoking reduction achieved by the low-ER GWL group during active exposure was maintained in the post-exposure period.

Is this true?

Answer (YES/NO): YES